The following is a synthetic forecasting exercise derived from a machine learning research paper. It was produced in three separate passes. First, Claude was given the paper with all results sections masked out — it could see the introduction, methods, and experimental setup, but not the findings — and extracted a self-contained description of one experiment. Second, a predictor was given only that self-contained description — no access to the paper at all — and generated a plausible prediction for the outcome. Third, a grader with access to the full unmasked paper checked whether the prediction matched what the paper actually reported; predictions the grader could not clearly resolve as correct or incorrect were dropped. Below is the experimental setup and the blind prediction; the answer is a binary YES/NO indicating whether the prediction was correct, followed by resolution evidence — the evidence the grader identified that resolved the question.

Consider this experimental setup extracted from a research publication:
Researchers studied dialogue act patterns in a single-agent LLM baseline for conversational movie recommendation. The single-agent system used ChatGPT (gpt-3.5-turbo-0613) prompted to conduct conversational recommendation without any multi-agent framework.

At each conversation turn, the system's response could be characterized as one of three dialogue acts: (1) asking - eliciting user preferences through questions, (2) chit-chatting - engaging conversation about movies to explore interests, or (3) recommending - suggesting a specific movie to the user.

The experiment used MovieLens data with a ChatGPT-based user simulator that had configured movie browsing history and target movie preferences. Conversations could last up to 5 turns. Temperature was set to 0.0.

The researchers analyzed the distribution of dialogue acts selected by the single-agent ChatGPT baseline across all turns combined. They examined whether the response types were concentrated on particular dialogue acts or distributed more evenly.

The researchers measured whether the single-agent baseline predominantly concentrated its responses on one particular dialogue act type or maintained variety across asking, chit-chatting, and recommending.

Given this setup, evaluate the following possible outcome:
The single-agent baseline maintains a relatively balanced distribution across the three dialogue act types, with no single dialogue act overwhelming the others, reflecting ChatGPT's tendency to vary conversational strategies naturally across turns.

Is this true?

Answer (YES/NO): NO